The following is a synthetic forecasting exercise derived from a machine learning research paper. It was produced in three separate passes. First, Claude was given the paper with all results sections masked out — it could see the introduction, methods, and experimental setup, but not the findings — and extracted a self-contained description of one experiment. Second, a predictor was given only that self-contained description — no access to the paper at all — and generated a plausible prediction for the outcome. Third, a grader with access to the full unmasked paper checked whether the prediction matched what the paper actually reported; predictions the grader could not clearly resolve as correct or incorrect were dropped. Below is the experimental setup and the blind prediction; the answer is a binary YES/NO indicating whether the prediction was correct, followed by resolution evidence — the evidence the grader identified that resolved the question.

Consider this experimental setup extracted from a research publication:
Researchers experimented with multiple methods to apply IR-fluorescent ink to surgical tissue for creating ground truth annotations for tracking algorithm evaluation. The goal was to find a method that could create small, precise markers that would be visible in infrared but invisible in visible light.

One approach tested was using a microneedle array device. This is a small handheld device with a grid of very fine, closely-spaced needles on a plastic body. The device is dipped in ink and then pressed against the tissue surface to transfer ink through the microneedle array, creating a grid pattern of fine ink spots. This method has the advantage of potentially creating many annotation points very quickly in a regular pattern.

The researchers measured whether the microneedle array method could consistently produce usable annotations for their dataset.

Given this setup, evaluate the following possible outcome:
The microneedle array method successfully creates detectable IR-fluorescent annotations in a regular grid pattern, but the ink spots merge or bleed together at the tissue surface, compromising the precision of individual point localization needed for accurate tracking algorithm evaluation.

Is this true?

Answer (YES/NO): NO